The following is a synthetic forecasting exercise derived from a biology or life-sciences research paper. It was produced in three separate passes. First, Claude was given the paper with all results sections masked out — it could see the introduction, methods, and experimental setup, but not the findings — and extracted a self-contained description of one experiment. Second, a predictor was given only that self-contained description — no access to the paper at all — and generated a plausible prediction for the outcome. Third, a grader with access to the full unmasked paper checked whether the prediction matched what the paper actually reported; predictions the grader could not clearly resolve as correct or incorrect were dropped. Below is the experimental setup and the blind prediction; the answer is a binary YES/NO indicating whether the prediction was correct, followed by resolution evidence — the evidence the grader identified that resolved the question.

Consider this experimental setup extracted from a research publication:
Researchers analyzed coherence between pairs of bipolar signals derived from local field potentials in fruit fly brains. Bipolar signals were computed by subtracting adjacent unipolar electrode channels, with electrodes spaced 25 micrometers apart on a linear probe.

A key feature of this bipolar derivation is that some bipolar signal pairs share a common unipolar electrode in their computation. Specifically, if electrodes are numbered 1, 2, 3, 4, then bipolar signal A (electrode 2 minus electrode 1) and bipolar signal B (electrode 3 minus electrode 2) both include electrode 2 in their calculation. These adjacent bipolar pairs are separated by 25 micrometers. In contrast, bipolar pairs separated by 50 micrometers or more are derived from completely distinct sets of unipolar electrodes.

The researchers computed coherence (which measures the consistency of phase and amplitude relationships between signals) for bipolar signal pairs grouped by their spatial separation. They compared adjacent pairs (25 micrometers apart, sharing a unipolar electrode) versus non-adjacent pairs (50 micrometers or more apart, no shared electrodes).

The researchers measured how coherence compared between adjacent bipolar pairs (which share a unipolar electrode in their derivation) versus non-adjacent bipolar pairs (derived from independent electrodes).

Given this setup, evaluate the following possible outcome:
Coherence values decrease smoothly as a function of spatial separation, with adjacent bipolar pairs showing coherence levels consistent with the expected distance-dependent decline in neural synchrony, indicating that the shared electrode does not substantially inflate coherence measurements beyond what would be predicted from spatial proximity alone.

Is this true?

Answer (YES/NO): NO